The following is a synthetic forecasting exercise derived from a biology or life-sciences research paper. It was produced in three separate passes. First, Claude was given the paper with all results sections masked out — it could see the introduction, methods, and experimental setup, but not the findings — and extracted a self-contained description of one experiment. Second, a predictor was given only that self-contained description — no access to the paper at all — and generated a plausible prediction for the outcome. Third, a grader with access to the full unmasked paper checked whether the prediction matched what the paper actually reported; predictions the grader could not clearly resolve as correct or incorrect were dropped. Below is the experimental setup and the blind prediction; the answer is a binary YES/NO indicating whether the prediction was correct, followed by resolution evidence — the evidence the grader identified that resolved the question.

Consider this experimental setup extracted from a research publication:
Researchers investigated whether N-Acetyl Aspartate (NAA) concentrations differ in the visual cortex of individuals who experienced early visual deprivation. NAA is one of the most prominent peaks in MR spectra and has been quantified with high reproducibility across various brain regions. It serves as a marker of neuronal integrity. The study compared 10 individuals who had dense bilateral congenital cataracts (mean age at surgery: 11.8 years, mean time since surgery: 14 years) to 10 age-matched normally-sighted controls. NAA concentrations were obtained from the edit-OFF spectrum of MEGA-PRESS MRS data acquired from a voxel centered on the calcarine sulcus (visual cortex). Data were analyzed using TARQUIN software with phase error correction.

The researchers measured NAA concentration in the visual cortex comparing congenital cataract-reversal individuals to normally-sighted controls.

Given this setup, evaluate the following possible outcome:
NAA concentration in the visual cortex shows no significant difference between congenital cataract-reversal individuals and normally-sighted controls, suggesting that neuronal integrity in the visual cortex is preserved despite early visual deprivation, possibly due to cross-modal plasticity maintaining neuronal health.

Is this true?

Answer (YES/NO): YES